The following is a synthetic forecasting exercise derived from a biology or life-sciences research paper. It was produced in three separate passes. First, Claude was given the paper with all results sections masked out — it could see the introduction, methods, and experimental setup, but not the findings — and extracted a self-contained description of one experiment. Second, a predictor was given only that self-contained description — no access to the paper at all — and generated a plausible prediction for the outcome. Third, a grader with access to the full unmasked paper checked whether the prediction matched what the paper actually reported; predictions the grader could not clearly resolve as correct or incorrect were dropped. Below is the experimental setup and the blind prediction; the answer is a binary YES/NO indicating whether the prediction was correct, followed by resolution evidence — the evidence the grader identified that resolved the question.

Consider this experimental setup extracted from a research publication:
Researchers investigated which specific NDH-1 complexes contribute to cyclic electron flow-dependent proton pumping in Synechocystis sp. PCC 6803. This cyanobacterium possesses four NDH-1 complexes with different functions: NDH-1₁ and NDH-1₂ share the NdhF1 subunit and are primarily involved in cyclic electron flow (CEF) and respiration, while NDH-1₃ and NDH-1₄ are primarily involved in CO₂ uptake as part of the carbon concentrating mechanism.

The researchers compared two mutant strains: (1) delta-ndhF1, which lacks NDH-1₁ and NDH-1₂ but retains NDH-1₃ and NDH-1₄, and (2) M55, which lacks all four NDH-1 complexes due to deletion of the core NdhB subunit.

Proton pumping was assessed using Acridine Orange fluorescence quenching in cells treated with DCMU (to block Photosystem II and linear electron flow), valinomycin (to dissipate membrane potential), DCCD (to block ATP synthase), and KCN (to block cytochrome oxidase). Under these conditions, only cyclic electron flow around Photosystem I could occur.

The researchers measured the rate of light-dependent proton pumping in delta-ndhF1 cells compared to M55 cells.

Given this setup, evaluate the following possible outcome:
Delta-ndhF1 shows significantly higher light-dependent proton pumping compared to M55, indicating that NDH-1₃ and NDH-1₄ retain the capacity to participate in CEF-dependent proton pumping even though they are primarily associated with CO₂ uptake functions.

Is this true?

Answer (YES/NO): YES